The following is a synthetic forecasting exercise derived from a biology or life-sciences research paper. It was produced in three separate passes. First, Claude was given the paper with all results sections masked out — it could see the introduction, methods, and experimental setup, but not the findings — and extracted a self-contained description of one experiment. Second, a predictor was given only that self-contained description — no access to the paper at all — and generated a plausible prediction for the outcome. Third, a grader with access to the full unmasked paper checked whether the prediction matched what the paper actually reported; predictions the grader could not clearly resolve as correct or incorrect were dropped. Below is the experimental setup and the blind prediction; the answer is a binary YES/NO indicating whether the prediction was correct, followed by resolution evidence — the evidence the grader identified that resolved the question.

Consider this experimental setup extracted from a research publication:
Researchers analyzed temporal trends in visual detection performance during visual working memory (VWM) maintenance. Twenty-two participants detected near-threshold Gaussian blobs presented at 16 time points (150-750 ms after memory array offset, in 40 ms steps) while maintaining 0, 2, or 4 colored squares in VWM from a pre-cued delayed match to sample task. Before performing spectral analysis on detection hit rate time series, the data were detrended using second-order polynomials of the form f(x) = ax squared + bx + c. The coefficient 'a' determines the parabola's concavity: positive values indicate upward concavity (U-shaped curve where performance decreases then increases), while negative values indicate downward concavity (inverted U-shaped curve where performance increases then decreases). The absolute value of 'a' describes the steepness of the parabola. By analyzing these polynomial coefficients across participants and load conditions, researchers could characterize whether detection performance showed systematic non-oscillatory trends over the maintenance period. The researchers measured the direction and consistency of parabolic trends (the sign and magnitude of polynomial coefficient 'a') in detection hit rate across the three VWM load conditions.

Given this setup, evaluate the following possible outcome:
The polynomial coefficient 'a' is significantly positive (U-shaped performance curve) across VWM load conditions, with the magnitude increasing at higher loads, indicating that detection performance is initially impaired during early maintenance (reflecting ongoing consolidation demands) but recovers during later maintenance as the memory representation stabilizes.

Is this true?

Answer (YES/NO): NO